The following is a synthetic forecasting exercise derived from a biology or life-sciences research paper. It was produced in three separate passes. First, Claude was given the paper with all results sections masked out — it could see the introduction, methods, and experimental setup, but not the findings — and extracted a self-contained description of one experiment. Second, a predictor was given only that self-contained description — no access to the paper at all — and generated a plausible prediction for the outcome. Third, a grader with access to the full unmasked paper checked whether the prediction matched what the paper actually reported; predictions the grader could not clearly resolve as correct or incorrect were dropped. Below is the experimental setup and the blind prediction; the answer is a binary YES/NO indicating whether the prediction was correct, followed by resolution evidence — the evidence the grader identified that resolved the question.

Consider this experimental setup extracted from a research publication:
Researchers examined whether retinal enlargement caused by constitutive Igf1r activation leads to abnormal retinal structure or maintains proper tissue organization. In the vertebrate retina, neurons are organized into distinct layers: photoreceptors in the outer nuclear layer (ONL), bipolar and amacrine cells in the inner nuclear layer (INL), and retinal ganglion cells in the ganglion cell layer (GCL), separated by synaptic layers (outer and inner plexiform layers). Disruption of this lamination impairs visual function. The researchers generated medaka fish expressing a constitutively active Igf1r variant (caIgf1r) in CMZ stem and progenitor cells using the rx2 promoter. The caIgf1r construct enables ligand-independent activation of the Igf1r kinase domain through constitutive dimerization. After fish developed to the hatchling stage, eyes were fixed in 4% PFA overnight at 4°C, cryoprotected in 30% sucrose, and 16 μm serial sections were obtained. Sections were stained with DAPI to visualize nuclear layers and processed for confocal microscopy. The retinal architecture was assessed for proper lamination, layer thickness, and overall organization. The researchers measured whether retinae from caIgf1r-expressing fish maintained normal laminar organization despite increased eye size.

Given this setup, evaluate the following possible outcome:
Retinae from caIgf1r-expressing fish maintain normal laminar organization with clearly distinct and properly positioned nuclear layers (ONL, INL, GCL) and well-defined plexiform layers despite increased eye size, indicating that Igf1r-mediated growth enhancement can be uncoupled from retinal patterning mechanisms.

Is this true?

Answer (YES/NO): YES